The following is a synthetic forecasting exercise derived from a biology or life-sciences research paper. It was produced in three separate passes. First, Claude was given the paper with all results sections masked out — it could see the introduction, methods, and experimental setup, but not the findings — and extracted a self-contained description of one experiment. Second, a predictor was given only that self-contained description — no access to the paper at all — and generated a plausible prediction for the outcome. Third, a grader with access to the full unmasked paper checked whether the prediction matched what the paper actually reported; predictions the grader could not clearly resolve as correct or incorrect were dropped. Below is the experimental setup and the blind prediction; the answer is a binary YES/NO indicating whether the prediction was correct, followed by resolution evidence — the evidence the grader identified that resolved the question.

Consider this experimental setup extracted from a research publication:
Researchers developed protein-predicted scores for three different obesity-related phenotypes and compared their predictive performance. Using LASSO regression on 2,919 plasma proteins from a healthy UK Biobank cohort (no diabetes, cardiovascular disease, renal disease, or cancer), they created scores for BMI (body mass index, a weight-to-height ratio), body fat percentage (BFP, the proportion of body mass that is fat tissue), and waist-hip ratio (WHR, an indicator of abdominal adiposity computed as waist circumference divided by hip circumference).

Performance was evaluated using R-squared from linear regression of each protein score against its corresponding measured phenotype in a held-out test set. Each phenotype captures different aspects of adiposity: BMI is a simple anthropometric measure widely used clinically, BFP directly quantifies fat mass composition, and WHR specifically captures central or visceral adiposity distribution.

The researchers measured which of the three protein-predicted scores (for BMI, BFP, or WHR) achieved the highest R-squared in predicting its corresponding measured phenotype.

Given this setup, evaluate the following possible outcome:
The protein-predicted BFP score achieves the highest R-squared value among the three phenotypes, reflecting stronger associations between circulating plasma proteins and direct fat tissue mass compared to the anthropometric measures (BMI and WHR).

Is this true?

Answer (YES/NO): YES